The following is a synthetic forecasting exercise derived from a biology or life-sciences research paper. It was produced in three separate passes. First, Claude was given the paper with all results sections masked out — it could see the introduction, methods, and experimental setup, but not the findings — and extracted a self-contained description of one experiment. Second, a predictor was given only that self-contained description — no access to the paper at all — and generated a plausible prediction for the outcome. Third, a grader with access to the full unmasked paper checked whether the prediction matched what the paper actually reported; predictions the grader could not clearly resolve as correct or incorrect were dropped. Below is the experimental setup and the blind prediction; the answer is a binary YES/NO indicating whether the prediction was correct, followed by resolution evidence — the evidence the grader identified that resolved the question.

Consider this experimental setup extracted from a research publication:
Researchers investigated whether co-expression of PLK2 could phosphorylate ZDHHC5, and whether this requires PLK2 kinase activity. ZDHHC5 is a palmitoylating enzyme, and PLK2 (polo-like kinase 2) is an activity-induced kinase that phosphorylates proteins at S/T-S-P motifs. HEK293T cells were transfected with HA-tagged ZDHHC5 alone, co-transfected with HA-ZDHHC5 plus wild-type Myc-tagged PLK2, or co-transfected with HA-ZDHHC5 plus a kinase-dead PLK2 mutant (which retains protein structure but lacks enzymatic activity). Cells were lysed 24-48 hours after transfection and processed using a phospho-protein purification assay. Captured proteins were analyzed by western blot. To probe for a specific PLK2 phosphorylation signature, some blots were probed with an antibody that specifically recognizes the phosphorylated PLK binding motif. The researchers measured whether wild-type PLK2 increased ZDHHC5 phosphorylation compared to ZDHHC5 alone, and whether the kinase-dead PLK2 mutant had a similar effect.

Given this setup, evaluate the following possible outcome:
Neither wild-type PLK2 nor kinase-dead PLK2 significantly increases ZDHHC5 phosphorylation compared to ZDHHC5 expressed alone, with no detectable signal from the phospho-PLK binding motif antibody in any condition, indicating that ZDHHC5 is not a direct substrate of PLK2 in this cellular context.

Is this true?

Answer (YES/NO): NO